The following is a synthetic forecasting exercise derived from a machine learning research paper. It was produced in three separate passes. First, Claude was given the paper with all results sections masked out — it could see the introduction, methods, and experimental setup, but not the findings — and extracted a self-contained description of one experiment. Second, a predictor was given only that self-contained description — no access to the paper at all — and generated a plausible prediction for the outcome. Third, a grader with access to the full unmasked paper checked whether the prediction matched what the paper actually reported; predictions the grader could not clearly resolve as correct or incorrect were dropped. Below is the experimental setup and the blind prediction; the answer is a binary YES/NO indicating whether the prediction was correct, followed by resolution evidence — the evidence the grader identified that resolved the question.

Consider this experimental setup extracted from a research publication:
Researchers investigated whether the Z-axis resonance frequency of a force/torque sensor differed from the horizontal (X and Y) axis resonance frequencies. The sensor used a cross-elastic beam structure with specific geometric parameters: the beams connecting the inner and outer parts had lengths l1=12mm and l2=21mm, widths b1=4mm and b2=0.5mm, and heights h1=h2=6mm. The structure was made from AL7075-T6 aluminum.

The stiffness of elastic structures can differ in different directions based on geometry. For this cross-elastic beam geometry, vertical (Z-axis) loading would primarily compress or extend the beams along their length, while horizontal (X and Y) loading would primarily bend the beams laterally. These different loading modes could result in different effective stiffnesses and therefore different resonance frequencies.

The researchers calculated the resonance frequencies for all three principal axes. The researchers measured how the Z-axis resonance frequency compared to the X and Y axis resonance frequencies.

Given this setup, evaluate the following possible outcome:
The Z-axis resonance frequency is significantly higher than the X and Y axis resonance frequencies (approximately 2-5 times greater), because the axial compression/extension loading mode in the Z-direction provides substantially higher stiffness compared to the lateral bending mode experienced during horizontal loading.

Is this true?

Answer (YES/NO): NO